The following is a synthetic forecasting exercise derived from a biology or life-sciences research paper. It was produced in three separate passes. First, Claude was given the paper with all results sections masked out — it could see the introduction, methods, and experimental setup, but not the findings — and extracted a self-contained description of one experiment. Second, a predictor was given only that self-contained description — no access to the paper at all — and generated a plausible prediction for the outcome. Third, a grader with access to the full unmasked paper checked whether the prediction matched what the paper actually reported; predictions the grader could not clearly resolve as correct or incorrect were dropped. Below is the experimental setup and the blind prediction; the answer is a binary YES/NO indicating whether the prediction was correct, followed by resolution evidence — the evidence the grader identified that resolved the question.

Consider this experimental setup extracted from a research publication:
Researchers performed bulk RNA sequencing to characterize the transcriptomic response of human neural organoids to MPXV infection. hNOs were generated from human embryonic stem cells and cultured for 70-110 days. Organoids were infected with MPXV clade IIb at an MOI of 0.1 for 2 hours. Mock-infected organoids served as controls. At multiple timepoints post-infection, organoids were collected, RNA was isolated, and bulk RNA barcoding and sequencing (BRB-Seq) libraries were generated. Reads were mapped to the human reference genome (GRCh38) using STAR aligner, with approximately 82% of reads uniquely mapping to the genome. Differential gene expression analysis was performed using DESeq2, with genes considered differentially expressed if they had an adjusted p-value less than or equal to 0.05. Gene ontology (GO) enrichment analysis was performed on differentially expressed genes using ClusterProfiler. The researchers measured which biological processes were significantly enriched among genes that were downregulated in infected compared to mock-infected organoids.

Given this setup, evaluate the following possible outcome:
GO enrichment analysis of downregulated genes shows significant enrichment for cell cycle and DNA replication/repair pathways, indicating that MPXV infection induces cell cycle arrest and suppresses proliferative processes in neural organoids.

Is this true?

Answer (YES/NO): NO